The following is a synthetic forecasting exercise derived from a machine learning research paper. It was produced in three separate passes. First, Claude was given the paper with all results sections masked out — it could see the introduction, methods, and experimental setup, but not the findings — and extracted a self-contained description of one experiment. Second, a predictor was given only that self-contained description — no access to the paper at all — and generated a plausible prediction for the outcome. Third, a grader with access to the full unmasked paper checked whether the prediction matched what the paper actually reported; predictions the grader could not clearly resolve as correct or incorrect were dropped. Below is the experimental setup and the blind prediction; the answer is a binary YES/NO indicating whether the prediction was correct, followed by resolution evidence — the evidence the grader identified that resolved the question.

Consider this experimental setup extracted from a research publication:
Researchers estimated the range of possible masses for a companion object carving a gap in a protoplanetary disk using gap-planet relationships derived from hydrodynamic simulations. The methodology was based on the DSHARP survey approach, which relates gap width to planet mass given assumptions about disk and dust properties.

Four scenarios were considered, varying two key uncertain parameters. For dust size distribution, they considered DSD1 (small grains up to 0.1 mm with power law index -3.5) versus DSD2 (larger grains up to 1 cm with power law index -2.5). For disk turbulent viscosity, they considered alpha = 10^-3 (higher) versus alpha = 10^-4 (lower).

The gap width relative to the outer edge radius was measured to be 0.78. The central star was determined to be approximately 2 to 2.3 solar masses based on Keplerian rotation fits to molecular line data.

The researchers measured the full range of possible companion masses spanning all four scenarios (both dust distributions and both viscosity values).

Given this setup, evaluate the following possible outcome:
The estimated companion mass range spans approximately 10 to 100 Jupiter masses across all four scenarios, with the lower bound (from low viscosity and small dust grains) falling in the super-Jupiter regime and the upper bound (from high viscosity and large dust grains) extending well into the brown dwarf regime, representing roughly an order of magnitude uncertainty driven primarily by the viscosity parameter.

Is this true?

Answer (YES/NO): NO